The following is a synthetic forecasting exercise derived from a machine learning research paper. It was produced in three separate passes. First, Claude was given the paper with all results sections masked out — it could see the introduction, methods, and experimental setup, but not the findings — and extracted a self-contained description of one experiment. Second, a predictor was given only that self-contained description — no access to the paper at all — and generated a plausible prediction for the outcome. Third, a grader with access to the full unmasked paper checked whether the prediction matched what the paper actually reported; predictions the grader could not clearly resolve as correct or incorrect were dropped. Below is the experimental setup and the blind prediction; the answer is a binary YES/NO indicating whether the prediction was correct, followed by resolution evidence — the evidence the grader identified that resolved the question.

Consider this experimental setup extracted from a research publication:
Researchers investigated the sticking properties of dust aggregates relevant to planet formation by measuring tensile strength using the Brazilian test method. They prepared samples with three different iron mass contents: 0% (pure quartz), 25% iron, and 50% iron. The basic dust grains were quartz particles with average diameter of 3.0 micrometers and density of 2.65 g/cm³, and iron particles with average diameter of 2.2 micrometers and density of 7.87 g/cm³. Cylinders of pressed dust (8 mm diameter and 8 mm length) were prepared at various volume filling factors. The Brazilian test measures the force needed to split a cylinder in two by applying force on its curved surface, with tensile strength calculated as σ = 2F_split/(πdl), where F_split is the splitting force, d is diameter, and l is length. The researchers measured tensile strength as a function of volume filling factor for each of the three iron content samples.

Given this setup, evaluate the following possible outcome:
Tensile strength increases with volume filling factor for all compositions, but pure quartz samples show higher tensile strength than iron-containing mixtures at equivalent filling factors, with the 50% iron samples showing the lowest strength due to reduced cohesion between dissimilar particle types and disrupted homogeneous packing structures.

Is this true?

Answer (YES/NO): YES